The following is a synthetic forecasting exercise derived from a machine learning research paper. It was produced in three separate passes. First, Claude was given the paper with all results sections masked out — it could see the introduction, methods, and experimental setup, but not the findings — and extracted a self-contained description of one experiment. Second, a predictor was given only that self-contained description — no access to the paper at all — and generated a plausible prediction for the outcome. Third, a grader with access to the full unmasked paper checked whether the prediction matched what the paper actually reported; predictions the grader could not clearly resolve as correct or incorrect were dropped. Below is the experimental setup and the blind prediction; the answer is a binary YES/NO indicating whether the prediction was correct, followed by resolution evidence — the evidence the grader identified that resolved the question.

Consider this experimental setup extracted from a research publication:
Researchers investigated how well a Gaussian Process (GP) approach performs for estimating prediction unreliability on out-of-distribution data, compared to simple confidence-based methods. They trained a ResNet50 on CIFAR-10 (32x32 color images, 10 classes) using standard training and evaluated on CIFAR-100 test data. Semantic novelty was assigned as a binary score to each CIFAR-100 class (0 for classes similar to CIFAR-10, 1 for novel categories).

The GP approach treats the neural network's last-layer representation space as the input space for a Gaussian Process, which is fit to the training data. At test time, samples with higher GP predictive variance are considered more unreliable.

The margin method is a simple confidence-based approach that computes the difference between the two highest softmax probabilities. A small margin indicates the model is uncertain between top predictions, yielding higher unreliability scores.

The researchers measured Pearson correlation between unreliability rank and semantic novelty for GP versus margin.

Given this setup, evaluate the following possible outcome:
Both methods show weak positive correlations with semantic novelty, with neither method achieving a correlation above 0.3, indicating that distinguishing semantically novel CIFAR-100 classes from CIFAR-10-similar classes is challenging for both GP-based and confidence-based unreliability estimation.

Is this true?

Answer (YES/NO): NO